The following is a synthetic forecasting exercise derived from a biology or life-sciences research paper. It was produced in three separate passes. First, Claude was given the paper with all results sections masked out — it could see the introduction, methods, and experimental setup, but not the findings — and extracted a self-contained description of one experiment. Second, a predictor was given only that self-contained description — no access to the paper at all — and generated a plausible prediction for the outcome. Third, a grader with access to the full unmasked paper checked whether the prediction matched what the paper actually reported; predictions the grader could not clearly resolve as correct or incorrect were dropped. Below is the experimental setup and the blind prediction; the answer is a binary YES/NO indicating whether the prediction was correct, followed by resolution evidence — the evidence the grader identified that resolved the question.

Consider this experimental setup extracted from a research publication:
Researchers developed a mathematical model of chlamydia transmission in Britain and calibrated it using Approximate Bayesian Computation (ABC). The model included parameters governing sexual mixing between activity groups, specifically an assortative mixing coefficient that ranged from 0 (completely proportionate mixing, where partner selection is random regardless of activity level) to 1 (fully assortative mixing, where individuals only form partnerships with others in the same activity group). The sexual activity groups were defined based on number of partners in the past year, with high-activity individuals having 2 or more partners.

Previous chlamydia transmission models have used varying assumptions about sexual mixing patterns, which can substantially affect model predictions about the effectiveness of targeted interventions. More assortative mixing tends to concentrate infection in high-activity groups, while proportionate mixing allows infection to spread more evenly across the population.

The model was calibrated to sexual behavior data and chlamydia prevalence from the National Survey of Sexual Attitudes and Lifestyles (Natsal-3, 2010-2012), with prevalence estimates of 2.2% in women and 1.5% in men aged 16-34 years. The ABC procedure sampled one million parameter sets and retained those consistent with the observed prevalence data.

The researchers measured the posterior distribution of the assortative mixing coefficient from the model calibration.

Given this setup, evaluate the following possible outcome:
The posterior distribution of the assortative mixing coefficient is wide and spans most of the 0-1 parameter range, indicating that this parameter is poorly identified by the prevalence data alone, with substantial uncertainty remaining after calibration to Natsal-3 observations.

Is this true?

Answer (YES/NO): NO